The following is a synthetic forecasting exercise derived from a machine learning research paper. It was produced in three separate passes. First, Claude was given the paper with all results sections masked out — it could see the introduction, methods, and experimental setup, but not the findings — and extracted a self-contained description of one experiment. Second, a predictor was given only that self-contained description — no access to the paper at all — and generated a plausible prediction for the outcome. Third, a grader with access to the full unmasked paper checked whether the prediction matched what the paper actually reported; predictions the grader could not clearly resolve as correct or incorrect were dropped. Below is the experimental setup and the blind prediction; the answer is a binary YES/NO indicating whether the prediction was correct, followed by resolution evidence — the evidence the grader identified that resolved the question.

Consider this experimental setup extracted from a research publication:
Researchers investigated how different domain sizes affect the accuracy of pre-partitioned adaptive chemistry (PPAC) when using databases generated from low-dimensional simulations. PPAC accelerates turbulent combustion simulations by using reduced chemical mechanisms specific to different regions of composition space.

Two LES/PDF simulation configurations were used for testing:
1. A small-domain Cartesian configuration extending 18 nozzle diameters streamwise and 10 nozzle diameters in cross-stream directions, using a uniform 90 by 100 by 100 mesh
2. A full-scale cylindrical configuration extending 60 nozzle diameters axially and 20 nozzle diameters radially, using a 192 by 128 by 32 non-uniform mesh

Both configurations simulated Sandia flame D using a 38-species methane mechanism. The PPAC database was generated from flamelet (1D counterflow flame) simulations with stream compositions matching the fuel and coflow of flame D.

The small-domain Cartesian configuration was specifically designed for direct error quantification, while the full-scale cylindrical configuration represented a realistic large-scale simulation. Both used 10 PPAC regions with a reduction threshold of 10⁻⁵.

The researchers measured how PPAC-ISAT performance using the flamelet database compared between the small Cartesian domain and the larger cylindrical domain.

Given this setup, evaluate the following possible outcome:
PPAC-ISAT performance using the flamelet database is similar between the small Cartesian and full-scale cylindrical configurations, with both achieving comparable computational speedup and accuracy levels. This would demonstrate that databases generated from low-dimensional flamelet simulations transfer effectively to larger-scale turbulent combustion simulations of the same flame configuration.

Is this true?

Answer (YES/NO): NO